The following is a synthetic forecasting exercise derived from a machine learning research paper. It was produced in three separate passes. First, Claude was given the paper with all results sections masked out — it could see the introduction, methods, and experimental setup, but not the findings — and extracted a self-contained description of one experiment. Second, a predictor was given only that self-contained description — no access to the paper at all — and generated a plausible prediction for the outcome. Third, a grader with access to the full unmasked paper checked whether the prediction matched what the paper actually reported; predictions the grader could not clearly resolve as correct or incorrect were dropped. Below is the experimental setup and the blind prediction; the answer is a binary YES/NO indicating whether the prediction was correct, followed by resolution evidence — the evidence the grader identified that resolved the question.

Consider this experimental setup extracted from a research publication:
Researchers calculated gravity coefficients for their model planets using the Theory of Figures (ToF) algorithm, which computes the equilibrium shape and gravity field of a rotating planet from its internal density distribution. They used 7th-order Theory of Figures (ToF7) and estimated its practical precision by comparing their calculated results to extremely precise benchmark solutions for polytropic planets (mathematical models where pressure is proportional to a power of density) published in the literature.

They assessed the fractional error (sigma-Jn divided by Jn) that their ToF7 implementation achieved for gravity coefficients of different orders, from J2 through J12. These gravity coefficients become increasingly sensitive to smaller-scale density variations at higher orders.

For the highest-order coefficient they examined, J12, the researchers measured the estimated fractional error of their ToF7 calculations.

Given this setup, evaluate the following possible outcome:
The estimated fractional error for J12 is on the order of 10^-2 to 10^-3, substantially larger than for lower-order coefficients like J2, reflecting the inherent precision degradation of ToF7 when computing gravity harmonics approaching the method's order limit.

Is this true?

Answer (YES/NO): NO